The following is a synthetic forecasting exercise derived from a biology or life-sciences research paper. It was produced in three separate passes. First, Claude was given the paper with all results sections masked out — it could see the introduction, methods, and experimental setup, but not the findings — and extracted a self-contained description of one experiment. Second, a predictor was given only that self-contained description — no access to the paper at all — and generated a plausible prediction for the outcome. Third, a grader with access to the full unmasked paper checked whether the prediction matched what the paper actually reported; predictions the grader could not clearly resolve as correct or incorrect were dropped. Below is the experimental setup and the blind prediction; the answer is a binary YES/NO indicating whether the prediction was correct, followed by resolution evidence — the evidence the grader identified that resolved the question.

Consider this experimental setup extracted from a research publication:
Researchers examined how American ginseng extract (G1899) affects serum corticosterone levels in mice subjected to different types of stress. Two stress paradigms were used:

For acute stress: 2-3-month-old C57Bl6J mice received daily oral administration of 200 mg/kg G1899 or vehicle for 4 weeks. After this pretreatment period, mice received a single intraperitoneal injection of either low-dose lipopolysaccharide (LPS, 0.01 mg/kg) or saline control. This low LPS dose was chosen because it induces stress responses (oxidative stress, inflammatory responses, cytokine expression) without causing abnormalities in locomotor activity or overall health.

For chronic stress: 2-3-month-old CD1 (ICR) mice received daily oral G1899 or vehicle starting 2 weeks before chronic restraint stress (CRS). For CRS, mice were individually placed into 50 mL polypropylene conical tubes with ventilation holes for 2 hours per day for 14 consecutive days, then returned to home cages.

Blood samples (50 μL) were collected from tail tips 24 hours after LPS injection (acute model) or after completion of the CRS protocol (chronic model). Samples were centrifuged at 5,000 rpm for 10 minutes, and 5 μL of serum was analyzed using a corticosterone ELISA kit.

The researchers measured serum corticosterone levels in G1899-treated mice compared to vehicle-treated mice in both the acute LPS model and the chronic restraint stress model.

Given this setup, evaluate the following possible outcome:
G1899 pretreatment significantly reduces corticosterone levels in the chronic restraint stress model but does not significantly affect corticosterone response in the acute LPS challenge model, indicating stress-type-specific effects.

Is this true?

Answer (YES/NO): NO